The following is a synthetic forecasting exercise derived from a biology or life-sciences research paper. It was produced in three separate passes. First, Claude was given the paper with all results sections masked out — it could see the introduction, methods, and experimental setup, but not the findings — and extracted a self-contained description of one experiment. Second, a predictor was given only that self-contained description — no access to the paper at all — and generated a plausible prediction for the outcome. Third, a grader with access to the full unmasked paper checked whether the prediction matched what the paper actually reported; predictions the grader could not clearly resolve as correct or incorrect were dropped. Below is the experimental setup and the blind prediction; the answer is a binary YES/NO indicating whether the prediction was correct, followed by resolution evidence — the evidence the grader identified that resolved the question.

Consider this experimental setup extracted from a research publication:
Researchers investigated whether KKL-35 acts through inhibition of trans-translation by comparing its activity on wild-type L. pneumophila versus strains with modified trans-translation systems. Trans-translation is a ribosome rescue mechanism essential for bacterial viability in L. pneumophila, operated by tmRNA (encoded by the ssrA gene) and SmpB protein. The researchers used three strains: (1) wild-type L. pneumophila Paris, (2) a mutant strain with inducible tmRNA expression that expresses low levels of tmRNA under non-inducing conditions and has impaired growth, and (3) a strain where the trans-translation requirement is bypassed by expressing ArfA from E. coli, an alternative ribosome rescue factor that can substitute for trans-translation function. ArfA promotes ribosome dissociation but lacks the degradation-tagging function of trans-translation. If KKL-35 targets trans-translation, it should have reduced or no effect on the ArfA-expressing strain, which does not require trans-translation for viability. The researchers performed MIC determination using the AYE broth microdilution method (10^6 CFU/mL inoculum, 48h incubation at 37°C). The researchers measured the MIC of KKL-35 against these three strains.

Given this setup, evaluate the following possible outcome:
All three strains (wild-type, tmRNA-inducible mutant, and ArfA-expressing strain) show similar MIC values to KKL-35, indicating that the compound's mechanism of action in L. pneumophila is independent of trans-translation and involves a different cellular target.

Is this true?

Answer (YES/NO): YES